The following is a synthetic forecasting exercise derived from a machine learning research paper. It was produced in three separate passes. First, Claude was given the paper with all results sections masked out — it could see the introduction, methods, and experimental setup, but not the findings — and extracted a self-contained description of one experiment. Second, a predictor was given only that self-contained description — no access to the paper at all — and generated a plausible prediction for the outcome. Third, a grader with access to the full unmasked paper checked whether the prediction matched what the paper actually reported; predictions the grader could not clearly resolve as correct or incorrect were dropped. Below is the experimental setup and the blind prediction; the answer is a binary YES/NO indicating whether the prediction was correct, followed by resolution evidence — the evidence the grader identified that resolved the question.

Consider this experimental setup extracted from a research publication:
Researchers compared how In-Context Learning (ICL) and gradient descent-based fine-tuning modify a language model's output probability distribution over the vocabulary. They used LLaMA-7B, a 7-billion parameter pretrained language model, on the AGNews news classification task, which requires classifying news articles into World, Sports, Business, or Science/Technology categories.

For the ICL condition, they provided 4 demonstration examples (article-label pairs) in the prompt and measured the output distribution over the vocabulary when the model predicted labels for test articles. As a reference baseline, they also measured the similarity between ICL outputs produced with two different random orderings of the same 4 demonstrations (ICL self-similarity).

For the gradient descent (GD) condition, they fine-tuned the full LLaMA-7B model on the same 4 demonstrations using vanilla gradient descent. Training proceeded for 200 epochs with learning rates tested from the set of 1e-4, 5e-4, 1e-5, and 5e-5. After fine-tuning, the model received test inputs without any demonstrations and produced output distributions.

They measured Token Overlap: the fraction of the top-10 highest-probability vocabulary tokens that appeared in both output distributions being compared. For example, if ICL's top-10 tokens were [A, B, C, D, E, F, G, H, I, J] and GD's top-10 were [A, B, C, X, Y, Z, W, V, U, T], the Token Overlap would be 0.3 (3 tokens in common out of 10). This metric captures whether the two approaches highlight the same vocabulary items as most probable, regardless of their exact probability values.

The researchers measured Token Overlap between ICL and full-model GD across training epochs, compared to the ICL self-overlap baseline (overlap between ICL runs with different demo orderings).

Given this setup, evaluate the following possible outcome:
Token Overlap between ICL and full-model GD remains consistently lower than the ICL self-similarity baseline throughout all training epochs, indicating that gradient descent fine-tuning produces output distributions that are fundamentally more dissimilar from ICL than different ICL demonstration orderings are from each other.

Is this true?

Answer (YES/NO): YES